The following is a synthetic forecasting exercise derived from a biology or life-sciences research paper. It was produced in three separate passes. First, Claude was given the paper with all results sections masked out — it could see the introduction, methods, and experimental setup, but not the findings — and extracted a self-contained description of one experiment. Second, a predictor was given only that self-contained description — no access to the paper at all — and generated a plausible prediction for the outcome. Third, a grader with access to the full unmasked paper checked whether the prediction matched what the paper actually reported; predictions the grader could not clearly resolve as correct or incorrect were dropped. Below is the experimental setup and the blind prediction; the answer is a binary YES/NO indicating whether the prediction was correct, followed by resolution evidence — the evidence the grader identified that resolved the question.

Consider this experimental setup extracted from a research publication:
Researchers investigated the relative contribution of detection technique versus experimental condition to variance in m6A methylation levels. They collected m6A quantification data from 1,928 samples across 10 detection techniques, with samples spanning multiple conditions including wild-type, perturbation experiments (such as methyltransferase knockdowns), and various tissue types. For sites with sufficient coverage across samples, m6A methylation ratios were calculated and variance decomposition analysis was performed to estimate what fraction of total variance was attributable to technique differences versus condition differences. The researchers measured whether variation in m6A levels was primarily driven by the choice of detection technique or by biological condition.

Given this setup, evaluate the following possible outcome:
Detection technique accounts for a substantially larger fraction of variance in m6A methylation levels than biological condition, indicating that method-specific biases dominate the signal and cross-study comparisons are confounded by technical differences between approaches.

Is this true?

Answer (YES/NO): YES